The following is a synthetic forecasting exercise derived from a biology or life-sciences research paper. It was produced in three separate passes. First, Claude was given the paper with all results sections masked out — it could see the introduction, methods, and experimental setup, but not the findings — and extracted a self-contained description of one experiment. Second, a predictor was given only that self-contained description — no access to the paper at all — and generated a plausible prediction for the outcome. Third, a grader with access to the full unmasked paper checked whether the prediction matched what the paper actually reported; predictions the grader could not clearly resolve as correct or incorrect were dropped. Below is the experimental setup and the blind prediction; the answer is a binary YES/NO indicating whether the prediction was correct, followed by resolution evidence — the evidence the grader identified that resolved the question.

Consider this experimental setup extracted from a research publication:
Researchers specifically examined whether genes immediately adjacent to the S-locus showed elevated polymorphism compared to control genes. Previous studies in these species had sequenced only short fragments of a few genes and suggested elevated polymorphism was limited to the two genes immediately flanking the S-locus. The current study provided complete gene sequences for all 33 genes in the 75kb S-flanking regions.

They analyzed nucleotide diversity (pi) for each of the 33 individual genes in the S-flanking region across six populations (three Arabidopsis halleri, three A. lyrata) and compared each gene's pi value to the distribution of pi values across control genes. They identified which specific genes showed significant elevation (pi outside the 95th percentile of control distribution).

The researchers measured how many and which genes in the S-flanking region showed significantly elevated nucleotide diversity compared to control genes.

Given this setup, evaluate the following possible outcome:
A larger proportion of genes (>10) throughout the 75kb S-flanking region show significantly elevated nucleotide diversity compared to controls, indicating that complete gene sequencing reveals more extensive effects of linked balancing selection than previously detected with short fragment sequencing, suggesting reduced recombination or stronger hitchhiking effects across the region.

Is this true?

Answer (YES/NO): NO